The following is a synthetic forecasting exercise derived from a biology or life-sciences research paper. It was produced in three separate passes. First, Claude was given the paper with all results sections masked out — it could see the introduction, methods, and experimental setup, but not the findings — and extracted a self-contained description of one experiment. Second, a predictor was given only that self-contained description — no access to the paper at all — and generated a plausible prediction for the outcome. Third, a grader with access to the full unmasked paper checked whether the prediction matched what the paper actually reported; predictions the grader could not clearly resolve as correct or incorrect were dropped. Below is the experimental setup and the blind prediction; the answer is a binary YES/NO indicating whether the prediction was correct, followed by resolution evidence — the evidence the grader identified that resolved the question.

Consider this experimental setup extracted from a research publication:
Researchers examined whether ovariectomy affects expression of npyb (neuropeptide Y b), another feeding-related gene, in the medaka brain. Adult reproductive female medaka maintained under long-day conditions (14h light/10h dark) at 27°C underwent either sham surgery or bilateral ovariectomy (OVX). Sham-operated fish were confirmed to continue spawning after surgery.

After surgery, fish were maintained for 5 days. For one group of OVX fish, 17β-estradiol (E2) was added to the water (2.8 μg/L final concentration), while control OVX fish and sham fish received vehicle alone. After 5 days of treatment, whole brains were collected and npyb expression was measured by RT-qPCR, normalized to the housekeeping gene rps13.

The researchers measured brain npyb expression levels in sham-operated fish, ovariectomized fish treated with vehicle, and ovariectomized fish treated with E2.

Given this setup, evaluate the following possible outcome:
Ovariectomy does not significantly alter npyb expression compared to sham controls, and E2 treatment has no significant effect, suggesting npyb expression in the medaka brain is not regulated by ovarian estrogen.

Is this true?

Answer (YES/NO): YES